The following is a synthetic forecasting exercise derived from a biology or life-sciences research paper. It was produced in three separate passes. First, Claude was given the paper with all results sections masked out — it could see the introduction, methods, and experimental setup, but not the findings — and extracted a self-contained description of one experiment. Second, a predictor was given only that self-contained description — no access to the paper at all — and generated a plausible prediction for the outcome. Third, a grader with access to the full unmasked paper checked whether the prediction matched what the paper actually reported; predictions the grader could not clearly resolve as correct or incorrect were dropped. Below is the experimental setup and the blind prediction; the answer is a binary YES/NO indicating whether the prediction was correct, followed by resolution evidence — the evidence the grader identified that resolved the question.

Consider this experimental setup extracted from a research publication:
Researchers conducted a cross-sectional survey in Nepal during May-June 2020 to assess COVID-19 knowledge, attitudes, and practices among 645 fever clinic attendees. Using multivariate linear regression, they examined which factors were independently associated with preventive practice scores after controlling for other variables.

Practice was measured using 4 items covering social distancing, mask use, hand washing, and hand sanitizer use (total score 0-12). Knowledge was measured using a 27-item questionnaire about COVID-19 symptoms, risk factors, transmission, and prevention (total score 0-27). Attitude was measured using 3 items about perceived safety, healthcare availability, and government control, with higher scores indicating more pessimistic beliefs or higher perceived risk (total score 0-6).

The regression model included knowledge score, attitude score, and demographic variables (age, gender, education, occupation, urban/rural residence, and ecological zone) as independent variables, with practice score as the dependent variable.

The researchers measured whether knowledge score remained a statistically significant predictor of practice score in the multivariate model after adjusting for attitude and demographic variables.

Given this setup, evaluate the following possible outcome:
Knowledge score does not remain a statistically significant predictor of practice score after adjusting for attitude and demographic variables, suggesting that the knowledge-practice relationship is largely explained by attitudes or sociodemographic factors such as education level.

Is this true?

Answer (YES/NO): NO